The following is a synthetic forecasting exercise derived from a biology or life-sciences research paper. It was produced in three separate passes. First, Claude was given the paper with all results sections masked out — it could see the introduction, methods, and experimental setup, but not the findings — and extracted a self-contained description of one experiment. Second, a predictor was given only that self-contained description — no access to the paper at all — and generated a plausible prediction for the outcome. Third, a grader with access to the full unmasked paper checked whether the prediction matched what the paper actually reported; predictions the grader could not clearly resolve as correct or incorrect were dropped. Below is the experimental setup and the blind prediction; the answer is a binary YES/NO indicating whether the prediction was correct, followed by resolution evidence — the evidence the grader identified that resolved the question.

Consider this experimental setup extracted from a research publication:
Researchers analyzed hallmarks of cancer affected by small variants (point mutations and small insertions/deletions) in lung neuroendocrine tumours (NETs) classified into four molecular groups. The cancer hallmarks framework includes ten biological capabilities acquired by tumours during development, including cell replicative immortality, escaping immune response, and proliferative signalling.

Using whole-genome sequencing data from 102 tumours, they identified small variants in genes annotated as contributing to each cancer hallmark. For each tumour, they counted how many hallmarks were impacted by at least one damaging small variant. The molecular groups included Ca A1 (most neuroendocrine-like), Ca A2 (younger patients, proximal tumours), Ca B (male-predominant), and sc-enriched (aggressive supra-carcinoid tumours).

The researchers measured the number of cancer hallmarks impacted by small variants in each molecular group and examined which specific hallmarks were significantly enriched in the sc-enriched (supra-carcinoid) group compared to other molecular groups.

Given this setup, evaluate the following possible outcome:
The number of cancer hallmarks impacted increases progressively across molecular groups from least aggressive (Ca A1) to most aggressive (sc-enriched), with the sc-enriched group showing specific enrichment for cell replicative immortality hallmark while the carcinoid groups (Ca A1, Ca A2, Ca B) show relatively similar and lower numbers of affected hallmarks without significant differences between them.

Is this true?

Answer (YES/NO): NO